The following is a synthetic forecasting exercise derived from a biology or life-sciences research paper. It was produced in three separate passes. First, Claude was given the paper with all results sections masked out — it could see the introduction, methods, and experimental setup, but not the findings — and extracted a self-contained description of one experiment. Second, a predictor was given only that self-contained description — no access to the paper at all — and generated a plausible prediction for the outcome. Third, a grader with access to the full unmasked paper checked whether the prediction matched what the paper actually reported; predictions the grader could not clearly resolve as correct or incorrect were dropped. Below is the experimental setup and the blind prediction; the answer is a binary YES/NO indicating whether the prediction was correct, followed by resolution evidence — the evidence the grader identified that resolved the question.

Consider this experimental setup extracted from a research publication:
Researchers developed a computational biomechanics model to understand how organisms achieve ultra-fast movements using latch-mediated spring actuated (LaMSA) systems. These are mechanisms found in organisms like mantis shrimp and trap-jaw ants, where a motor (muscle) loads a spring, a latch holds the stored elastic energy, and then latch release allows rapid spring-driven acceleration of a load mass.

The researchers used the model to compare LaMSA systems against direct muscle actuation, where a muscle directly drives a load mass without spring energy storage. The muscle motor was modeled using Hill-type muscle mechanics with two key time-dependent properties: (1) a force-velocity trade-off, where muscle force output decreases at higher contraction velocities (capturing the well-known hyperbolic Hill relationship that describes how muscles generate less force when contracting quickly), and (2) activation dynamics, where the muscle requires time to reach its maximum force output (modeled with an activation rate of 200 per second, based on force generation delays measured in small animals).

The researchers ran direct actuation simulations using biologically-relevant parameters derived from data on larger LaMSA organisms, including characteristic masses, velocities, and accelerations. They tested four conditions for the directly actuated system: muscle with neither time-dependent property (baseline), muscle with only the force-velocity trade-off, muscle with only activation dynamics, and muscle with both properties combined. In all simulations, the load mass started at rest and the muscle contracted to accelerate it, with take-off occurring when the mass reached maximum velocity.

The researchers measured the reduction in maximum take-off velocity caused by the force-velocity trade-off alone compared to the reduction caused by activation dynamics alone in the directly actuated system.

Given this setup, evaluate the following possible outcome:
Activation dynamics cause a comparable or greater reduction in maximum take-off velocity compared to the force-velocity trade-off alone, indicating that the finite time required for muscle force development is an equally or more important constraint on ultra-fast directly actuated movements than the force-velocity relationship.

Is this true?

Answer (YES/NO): YES